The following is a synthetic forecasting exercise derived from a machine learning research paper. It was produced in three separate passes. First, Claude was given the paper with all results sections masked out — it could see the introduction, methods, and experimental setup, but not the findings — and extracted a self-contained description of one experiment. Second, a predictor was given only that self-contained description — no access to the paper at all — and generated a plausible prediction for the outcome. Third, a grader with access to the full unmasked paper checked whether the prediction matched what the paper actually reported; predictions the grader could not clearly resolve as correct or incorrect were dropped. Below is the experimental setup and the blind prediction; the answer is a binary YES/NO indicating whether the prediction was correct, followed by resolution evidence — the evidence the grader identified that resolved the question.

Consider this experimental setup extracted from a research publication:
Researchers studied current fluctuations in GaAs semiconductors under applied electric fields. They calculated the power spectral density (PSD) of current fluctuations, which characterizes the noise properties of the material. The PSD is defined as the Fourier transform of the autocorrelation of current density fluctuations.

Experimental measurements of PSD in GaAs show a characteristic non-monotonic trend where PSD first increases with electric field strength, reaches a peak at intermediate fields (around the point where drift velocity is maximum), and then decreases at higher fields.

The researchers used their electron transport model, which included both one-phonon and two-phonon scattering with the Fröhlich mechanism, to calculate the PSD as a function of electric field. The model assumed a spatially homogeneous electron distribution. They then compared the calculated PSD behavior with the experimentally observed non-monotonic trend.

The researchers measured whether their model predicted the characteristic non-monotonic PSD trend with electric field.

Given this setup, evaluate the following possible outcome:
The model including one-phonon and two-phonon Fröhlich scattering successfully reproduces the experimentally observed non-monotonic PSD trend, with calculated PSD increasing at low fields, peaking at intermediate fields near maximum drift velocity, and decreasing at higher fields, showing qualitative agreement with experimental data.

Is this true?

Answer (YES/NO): NO